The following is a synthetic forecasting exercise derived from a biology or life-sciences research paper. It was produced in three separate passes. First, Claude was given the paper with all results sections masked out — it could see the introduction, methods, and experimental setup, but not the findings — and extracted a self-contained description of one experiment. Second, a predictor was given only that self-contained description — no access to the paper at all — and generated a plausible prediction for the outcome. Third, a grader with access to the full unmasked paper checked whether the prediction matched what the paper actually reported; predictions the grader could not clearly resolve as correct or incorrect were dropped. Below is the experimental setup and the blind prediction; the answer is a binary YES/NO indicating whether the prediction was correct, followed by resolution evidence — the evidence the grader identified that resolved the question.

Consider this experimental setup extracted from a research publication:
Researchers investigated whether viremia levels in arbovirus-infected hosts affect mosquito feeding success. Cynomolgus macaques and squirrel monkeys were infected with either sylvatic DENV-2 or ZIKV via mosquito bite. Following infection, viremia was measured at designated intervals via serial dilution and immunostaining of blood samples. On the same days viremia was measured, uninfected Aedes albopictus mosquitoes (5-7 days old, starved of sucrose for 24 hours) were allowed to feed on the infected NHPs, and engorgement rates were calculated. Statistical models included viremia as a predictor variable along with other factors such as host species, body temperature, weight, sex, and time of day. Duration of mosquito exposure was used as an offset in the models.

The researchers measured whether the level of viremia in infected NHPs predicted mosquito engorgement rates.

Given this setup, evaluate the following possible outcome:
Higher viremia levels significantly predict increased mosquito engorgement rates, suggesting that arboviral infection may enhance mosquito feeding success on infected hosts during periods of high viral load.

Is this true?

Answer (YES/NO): NO